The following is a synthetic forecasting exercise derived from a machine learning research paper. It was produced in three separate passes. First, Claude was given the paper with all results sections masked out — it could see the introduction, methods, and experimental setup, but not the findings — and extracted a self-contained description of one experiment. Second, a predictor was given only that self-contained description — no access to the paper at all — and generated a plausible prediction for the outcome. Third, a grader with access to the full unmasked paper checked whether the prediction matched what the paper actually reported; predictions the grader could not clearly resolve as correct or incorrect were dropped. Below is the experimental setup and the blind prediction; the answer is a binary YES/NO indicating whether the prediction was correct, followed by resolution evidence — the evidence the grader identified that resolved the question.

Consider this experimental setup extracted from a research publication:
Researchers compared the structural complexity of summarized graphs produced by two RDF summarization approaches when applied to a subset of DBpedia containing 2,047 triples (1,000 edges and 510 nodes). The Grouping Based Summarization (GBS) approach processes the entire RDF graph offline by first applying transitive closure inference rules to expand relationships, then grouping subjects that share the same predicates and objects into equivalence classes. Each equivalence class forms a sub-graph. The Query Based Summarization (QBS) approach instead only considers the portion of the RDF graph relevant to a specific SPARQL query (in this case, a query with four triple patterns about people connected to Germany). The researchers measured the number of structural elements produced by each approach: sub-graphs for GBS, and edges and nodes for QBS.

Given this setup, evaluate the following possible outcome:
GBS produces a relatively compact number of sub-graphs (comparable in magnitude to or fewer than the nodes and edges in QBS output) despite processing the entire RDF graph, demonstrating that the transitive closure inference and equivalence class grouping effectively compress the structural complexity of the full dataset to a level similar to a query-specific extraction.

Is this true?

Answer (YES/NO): NO